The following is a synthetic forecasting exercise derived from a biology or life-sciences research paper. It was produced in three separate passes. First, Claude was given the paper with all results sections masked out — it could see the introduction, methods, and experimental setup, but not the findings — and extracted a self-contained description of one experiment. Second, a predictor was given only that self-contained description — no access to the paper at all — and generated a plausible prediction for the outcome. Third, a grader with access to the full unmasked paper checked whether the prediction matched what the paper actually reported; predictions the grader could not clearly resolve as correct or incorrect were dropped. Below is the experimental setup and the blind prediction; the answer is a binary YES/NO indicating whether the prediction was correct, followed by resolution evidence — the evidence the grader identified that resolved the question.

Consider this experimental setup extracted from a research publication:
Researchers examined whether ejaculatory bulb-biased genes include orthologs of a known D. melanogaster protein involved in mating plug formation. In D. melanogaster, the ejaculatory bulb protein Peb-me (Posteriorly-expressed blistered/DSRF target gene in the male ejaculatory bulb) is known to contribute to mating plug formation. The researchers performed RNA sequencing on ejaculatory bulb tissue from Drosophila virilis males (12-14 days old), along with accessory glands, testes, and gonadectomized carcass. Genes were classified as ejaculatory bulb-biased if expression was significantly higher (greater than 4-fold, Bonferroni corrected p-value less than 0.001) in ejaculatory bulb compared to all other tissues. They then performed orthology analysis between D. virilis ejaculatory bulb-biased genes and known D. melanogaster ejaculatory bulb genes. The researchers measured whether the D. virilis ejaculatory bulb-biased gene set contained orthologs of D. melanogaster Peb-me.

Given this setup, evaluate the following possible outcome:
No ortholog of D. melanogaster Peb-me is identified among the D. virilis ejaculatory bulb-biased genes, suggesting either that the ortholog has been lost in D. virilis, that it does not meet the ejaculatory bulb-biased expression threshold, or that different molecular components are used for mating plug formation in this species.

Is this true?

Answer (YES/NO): NO